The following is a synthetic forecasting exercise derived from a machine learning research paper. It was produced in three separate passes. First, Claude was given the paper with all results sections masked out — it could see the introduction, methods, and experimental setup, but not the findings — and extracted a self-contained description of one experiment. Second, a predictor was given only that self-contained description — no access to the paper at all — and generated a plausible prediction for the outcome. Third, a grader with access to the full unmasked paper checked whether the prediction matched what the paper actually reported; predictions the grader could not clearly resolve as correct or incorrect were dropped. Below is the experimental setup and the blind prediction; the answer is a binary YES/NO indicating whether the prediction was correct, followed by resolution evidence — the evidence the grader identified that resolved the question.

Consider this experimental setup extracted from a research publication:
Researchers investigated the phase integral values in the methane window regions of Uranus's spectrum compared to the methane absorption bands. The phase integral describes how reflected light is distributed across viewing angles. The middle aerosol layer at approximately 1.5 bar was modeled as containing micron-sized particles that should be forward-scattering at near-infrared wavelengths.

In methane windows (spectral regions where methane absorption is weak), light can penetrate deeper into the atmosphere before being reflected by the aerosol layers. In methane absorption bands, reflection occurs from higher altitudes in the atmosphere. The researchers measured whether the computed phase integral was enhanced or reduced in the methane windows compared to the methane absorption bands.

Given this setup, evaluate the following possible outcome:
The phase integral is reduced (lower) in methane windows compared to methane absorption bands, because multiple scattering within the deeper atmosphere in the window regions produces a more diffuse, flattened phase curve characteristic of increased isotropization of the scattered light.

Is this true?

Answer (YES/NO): NO